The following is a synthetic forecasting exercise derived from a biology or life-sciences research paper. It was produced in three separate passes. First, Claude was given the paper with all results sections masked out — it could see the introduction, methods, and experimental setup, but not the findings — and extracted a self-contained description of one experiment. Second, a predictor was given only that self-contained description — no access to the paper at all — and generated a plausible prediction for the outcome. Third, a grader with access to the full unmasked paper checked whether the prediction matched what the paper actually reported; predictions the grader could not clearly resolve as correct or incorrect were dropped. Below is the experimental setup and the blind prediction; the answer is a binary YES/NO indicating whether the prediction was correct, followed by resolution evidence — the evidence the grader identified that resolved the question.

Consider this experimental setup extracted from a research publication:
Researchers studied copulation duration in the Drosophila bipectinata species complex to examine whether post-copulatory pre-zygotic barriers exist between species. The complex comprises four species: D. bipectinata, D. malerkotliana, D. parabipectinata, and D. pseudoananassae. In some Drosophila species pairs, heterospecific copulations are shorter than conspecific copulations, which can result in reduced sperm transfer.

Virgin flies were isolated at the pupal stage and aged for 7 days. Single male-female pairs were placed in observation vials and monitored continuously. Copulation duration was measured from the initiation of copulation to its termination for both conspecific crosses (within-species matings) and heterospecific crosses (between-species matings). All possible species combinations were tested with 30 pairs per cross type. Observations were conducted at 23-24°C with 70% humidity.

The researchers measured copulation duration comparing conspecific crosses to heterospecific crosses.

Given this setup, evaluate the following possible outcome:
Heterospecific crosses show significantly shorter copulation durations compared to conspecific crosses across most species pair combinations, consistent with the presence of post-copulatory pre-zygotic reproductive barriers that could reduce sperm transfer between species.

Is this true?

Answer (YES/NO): NO